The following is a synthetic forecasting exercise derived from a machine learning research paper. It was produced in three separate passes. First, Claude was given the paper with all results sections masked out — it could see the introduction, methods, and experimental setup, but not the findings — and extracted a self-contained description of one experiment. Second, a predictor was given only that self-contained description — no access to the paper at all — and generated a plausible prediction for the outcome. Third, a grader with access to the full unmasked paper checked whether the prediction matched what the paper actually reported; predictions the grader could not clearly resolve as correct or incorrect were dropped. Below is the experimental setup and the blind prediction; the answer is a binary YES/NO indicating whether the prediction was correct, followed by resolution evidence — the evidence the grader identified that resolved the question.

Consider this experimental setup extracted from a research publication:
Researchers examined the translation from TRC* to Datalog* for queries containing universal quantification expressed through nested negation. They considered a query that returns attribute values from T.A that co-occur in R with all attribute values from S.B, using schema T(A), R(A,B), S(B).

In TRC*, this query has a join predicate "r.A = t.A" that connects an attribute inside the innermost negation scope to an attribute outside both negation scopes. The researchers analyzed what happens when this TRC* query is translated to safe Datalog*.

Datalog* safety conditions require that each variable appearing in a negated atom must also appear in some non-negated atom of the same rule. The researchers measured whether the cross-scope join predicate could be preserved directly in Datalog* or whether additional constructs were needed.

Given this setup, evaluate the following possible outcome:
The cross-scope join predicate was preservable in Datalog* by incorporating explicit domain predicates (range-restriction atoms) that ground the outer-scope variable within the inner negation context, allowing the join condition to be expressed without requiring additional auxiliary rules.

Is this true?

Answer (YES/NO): NO